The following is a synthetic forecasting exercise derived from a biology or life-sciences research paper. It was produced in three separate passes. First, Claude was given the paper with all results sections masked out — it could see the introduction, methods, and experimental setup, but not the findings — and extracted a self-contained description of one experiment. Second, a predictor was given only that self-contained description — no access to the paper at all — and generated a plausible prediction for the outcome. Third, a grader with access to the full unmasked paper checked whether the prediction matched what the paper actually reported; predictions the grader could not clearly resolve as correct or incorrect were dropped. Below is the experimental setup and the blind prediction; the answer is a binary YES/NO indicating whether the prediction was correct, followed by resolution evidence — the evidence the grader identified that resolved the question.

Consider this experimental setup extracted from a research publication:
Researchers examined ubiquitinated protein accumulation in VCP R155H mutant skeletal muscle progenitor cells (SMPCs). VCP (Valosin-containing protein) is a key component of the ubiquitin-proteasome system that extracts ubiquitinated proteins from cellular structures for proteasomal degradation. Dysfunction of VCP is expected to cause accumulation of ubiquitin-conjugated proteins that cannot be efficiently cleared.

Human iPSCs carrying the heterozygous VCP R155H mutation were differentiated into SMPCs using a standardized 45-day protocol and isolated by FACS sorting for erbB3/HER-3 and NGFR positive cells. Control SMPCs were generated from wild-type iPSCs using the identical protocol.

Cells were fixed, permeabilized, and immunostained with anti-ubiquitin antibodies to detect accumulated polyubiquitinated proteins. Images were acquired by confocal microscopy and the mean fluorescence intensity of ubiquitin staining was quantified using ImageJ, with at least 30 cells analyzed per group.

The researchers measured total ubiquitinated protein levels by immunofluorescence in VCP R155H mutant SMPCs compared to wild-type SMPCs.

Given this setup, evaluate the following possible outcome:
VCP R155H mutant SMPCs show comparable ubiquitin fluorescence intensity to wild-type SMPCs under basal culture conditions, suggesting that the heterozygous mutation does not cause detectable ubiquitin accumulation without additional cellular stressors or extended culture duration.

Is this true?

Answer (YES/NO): NO